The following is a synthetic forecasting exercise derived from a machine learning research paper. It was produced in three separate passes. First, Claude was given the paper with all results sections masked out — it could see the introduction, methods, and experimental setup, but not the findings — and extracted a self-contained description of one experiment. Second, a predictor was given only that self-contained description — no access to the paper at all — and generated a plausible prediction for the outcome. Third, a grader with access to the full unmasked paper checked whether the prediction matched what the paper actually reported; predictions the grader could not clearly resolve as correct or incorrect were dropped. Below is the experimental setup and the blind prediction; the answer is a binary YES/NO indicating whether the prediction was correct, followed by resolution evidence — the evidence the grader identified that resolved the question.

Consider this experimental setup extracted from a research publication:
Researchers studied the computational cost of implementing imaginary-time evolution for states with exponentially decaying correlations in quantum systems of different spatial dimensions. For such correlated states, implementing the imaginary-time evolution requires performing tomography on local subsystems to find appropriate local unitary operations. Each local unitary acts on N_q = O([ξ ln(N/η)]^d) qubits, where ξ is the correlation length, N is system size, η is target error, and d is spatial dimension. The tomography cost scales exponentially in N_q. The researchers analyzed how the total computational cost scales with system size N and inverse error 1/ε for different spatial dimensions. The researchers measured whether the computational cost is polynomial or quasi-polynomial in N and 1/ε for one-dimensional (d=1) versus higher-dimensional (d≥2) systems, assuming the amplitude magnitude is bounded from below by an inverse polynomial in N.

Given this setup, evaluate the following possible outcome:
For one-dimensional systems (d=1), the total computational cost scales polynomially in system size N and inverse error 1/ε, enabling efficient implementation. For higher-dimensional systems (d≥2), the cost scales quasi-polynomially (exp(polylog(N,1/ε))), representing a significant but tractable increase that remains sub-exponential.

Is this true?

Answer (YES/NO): YES